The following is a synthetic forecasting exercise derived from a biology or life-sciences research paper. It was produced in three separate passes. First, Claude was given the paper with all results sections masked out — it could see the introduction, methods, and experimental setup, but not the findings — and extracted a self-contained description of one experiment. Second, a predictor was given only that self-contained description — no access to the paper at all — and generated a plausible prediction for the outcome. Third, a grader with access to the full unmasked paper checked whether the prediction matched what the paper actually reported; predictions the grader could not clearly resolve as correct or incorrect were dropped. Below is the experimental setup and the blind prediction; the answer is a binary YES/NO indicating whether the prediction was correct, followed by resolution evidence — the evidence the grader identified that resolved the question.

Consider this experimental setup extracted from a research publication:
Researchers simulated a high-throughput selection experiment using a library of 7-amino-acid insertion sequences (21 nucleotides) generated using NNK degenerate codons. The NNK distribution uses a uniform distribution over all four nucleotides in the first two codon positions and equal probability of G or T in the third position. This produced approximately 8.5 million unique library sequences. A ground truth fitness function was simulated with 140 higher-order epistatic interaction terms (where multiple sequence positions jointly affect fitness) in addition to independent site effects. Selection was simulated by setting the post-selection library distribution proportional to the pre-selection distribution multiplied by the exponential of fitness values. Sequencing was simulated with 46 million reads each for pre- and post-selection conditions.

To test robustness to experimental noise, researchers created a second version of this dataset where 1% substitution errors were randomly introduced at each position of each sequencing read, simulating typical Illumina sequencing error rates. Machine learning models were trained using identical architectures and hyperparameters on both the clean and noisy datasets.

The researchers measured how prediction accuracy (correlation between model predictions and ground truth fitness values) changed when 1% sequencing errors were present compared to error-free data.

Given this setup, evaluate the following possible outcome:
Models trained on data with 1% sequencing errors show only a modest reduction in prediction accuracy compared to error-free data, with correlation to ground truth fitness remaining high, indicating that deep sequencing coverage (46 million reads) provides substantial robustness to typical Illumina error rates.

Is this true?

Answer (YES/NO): YES